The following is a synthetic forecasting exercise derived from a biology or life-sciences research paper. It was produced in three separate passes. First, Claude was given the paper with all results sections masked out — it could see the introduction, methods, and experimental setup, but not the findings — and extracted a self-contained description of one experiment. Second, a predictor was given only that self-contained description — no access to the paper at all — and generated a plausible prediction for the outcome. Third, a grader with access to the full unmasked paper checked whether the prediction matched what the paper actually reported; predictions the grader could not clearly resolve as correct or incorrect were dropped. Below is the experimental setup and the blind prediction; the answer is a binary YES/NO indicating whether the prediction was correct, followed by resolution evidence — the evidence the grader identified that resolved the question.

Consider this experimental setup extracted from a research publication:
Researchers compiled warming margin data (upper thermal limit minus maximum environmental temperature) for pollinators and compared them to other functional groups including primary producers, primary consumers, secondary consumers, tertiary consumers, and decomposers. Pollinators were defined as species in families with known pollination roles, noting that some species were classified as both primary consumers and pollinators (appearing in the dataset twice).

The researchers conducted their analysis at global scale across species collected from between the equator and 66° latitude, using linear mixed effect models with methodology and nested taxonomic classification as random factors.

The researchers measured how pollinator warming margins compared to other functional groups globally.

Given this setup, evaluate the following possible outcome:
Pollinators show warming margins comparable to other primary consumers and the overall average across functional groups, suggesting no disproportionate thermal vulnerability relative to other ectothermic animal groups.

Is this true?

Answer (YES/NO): NO